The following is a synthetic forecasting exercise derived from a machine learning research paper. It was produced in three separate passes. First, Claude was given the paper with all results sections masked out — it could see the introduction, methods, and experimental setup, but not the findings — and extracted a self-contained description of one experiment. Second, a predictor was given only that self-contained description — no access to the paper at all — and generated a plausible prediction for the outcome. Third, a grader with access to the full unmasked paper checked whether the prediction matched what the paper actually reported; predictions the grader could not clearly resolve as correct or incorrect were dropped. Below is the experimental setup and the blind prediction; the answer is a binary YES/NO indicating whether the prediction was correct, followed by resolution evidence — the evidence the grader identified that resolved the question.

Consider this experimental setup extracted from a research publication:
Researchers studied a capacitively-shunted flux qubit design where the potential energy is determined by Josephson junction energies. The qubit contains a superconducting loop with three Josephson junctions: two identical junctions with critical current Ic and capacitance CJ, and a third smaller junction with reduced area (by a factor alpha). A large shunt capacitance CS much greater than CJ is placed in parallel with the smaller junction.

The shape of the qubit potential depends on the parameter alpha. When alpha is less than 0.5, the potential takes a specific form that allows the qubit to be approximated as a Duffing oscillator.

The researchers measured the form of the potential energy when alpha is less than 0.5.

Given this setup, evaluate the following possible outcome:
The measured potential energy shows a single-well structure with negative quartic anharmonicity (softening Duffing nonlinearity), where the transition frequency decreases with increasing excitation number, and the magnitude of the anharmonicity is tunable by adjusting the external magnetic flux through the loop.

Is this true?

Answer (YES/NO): NO